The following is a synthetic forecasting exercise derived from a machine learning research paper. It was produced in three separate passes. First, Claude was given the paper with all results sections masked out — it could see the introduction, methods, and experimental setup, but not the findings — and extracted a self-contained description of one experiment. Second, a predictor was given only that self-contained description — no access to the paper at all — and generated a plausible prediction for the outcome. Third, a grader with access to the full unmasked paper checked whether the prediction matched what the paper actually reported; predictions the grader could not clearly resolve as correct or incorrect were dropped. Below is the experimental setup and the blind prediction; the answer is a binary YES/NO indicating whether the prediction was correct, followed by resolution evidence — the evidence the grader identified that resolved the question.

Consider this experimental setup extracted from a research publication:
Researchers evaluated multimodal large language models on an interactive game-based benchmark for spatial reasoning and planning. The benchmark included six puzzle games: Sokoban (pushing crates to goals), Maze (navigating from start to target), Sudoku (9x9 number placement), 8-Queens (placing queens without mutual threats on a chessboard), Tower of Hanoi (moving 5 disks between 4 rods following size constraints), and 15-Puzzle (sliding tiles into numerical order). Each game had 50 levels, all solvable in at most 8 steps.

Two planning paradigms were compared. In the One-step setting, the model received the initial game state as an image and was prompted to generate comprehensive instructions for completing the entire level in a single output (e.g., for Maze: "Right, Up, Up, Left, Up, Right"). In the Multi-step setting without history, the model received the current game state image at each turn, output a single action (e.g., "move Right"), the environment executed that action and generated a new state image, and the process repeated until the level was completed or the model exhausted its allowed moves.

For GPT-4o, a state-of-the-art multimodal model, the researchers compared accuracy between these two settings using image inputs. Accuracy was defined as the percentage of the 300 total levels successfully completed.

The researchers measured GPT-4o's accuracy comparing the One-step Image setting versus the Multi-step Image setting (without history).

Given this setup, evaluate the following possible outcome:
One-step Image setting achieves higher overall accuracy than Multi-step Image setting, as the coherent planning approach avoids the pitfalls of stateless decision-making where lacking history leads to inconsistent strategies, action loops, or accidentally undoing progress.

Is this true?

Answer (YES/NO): NO